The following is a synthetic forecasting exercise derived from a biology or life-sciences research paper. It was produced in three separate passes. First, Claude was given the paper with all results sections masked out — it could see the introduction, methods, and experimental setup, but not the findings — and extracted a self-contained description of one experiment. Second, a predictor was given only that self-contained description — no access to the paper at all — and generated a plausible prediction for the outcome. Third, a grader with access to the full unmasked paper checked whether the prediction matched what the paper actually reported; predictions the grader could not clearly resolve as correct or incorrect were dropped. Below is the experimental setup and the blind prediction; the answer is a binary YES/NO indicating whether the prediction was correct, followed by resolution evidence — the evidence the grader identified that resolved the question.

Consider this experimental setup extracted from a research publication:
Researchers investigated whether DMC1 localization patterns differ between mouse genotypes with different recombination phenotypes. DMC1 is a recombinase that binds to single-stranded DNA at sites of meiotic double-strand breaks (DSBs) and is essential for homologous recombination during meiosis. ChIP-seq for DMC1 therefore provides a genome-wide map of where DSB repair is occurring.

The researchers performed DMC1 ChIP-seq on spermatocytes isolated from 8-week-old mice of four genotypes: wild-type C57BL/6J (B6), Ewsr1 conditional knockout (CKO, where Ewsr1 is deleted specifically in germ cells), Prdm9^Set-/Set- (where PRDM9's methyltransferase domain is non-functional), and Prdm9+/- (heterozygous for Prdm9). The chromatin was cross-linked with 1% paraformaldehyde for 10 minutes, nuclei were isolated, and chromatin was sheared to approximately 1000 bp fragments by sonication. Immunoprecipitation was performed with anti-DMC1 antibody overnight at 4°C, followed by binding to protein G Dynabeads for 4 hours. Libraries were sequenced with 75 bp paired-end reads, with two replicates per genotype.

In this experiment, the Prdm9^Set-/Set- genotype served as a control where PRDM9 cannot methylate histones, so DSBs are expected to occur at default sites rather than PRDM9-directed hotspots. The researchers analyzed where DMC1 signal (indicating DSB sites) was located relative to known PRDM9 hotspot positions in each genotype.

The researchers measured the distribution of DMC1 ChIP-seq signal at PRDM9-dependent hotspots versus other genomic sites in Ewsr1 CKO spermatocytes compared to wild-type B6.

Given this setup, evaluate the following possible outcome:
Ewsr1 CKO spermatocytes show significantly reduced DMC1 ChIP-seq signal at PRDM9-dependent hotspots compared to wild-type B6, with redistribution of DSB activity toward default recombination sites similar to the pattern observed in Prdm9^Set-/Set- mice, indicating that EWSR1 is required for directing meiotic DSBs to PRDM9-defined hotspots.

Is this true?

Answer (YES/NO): NO